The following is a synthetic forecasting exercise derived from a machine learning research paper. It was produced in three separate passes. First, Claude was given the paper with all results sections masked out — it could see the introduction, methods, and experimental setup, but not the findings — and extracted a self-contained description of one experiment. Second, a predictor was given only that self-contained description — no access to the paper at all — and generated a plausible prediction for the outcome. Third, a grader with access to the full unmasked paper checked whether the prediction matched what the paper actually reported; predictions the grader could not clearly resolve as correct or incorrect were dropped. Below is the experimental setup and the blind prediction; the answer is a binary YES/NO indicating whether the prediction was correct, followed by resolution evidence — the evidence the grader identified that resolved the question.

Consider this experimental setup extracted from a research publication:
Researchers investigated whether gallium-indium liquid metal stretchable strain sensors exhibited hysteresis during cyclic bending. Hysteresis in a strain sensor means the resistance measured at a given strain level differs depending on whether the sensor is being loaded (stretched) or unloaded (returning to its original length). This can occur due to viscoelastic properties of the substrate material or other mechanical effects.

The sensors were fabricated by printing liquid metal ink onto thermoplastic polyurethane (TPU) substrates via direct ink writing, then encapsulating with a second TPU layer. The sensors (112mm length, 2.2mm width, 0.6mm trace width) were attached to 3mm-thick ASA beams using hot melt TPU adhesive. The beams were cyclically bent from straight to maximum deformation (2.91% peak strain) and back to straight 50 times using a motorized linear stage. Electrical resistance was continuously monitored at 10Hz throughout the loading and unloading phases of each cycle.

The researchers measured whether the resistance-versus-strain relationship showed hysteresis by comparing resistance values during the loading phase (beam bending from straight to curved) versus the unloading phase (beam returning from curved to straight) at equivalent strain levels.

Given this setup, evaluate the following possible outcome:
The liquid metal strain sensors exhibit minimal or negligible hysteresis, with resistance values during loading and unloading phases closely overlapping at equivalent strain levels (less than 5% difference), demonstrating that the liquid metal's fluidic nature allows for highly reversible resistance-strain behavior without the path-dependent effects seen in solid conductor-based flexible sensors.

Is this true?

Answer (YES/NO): NO